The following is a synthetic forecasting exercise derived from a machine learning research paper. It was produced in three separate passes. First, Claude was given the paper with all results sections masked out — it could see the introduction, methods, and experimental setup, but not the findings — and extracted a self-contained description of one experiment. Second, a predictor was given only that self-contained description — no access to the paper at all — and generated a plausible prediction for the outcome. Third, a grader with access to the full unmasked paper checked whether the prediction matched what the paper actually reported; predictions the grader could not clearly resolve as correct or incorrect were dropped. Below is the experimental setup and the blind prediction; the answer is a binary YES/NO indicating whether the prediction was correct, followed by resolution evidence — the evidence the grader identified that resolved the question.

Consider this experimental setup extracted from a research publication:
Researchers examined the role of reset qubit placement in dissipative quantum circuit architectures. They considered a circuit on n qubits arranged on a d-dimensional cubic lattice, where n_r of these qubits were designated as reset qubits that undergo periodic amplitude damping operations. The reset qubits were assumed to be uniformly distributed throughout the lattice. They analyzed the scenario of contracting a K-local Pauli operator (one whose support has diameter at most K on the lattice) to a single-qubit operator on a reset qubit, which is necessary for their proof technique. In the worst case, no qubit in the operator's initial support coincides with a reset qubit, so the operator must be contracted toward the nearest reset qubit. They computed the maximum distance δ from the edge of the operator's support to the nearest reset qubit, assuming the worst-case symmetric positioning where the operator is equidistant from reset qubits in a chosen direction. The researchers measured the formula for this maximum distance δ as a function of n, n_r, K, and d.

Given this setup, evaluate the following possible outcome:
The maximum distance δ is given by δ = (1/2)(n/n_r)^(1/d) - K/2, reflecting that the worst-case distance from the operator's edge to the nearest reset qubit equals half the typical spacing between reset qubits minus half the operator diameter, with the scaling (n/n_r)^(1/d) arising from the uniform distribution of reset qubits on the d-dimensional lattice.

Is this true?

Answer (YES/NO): NO